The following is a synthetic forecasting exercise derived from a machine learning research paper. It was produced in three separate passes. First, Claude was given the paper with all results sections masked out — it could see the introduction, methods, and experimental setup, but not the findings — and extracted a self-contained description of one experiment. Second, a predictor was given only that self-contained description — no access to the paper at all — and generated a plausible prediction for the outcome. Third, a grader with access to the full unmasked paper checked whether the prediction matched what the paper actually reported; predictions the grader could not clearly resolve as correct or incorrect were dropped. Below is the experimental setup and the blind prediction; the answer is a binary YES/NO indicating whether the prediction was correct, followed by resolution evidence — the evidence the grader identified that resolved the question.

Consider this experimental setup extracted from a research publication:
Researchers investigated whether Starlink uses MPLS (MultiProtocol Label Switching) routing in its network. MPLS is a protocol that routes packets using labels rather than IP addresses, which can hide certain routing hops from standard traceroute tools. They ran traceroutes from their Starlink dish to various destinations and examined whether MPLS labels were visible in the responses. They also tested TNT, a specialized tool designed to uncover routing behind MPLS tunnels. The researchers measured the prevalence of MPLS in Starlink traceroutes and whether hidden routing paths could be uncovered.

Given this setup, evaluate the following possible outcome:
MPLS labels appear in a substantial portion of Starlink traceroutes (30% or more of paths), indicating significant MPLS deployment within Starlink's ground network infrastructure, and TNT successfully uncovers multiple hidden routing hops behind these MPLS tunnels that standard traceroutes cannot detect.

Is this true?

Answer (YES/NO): NO